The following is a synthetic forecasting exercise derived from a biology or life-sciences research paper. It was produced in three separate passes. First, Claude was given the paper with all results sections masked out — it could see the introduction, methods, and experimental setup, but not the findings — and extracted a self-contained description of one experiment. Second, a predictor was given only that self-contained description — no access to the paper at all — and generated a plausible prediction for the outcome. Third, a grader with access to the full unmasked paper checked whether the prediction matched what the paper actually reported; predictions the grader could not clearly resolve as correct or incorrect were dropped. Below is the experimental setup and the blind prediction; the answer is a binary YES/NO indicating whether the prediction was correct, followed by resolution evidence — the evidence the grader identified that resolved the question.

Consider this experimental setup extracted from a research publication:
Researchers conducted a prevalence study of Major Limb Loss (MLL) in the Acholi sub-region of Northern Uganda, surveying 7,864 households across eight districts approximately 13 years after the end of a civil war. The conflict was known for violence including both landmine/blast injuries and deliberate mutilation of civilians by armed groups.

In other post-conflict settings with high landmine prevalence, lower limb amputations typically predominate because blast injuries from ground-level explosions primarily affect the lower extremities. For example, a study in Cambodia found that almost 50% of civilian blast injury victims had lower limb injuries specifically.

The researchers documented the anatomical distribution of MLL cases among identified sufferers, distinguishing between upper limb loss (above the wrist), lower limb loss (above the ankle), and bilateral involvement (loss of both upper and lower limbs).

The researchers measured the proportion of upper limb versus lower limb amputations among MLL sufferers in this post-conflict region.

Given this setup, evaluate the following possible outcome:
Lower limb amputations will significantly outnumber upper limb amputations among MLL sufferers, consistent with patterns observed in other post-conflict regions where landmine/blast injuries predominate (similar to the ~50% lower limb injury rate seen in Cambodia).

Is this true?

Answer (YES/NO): NO